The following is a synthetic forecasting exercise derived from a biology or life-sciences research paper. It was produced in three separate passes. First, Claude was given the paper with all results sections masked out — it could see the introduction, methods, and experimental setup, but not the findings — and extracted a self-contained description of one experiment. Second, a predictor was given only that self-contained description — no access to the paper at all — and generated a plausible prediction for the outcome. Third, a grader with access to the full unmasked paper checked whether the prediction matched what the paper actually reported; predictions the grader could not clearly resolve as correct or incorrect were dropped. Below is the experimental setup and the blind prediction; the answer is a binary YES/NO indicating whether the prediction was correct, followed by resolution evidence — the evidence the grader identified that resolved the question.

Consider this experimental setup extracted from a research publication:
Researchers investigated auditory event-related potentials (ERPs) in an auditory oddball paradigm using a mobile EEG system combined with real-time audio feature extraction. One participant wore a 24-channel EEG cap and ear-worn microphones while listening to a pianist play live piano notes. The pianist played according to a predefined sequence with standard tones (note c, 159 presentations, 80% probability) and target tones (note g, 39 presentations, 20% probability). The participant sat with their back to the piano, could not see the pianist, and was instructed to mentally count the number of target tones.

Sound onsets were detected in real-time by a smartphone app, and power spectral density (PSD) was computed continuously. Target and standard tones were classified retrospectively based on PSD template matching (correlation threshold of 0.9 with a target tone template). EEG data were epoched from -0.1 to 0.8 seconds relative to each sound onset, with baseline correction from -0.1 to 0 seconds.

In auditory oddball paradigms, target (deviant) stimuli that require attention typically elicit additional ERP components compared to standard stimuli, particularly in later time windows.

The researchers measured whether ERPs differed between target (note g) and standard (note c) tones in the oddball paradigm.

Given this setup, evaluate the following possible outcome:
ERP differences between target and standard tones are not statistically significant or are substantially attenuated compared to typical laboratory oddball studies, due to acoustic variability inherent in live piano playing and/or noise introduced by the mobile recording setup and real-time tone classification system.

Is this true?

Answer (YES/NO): NO